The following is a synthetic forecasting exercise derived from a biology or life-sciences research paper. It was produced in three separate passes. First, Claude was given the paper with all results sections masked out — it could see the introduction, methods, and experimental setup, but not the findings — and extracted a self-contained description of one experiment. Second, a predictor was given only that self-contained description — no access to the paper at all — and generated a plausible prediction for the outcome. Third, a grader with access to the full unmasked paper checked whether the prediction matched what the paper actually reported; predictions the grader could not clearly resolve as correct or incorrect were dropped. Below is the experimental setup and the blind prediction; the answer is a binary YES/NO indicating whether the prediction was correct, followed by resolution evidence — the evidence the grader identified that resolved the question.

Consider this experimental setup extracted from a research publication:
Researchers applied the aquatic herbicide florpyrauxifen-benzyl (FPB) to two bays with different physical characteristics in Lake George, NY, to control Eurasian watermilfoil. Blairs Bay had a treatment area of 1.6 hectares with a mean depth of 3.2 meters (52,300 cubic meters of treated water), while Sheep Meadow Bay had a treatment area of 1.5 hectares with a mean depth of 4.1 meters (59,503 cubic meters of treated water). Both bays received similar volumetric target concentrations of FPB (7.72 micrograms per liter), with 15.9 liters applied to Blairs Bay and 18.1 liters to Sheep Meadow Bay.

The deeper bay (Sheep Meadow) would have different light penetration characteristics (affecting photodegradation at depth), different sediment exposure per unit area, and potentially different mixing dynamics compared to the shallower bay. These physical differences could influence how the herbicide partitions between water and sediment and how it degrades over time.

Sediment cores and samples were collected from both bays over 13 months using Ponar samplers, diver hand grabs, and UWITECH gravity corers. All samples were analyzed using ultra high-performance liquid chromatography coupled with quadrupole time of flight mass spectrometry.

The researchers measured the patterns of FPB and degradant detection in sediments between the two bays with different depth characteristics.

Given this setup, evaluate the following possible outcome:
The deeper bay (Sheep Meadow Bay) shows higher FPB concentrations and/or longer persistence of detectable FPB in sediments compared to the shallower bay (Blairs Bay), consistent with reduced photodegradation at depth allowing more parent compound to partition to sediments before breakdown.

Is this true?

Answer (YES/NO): YES